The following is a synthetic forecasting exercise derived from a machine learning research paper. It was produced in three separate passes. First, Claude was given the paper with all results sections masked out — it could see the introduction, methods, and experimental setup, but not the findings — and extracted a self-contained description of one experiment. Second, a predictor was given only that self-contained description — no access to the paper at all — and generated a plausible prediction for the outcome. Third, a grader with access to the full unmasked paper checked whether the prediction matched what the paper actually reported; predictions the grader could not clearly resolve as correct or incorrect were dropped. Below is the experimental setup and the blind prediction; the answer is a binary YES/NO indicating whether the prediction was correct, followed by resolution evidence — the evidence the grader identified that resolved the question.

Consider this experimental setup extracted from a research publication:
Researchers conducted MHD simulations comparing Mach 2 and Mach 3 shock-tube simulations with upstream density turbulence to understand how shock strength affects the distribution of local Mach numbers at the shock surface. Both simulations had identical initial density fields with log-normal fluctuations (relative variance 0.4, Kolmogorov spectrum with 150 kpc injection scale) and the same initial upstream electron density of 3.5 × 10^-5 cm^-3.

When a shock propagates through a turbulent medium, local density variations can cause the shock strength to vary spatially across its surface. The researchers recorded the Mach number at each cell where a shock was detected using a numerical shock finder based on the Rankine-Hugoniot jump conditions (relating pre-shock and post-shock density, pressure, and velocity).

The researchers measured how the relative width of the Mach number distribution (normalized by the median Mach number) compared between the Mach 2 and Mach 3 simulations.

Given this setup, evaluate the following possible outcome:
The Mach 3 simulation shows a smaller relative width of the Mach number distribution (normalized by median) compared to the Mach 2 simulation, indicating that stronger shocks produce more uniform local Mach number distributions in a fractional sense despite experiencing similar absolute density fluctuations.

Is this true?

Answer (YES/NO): NO